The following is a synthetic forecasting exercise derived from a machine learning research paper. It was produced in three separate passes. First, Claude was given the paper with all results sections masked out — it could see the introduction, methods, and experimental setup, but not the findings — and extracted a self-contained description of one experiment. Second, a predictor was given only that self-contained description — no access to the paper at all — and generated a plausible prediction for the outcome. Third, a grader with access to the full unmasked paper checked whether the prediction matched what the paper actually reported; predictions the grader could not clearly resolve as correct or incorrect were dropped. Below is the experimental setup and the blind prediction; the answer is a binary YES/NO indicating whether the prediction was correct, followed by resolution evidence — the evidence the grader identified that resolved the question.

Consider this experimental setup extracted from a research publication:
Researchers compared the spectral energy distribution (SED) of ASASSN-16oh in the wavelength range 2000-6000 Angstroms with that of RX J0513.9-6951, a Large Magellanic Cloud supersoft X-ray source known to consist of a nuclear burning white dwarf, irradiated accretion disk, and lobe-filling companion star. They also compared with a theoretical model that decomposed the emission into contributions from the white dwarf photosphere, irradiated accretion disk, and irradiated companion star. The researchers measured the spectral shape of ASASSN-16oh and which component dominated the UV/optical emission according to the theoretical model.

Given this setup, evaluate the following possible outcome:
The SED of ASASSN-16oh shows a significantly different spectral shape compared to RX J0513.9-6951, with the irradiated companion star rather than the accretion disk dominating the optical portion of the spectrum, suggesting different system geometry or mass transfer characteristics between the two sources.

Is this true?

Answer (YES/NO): NO